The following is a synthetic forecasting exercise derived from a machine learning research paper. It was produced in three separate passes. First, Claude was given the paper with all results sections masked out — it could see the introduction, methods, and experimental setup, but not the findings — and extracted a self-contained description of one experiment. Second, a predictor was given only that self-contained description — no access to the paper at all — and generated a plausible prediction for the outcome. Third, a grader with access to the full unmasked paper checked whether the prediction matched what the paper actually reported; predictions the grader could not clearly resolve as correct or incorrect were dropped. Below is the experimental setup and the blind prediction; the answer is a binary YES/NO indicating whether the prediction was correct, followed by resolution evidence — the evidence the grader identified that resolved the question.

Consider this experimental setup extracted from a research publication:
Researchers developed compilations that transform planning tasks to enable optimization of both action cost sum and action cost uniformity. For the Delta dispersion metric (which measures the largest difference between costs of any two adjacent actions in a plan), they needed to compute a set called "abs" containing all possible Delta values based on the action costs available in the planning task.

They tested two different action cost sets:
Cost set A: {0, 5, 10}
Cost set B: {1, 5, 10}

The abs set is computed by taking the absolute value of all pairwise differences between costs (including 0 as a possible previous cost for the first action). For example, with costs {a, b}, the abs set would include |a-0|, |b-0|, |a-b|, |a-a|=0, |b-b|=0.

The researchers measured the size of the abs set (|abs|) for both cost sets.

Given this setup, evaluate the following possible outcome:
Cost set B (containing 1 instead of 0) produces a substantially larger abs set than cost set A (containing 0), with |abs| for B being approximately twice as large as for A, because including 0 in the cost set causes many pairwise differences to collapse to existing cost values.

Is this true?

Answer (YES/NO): YES